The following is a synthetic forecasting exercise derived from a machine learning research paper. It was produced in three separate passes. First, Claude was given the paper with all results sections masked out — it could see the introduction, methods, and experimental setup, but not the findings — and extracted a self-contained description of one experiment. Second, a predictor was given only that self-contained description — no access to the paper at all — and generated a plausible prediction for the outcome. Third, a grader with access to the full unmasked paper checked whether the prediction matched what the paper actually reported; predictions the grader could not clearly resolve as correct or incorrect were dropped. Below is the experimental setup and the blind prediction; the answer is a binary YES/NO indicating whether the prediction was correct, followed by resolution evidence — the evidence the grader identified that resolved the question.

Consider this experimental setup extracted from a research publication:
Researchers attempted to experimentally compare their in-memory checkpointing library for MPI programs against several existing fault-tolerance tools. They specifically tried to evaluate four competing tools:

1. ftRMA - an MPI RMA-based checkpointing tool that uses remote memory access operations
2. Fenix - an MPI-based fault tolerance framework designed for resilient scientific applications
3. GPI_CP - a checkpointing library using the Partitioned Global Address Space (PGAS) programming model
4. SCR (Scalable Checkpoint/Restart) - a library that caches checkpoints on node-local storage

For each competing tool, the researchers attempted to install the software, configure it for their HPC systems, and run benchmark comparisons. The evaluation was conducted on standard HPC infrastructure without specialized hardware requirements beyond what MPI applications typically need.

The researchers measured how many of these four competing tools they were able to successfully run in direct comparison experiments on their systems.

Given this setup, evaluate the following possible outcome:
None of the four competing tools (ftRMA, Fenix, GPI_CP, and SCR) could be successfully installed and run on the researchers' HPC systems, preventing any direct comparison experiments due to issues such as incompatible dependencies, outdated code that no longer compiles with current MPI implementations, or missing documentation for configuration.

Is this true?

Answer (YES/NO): NO